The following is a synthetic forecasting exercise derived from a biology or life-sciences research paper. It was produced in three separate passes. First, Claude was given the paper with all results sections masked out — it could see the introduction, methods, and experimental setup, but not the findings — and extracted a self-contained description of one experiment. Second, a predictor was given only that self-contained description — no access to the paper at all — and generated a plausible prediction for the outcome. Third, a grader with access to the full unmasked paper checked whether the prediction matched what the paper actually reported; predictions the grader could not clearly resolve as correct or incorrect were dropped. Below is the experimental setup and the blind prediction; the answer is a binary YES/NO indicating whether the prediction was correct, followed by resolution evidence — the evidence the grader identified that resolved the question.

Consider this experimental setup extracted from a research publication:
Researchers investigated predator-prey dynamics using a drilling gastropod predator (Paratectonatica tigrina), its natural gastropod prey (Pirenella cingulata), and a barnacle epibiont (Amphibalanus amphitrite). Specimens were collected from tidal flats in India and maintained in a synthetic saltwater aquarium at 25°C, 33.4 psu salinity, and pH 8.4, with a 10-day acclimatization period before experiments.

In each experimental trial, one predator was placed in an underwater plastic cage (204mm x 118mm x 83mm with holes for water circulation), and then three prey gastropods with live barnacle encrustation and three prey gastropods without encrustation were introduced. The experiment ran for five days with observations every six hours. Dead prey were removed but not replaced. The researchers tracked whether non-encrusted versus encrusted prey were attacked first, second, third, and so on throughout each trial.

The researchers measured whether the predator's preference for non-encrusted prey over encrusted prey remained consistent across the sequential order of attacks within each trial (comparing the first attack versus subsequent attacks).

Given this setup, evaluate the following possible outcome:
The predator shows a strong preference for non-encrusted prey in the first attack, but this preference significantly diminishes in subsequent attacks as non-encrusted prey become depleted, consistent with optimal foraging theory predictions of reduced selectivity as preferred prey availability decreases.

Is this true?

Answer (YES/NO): YES